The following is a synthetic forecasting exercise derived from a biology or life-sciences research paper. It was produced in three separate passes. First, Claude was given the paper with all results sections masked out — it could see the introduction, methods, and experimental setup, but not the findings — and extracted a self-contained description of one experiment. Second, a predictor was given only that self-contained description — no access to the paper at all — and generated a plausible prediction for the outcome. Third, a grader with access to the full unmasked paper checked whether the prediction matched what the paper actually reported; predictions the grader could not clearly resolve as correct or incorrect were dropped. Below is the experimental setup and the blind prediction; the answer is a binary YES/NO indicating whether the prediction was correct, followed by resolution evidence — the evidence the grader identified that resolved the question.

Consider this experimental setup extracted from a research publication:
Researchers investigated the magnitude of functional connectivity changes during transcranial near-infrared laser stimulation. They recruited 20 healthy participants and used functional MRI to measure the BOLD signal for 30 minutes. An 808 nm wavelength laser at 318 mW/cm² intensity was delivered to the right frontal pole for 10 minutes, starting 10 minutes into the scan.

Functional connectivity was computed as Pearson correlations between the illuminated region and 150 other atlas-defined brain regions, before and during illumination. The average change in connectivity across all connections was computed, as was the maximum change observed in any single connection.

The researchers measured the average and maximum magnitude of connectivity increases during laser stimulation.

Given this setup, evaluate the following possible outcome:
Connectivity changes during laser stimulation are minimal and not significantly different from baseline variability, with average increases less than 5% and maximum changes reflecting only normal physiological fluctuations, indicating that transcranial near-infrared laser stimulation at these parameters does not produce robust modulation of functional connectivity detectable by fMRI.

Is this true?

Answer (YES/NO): NO